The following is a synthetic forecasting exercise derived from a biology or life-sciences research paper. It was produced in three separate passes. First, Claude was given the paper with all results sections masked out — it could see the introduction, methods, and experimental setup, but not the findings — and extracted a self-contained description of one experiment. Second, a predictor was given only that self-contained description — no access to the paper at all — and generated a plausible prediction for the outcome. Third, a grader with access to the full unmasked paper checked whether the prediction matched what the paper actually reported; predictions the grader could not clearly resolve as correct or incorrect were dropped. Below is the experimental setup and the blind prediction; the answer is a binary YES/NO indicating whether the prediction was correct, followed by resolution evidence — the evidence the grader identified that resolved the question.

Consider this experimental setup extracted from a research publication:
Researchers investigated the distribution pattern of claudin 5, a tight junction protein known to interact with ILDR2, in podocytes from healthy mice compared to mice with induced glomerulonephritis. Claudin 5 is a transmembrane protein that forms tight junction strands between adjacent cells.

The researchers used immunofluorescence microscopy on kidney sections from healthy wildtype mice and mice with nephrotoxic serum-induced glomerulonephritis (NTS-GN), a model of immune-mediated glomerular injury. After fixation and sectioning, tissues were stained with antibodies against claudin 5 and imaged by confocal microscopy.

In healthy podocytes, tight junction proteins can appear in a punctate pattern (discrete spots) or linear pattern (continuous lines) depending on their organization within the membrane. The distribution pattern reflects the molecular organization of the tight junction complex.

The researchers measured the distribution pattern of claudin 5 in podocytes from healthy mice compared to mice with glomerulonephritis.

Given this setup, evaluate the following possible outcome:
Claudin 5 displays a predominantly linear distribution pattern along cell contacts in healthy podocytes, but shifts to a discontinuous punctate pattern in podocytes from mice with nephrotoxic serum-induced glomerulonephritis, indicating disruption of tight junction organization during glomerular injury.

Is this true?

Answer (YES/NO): NO